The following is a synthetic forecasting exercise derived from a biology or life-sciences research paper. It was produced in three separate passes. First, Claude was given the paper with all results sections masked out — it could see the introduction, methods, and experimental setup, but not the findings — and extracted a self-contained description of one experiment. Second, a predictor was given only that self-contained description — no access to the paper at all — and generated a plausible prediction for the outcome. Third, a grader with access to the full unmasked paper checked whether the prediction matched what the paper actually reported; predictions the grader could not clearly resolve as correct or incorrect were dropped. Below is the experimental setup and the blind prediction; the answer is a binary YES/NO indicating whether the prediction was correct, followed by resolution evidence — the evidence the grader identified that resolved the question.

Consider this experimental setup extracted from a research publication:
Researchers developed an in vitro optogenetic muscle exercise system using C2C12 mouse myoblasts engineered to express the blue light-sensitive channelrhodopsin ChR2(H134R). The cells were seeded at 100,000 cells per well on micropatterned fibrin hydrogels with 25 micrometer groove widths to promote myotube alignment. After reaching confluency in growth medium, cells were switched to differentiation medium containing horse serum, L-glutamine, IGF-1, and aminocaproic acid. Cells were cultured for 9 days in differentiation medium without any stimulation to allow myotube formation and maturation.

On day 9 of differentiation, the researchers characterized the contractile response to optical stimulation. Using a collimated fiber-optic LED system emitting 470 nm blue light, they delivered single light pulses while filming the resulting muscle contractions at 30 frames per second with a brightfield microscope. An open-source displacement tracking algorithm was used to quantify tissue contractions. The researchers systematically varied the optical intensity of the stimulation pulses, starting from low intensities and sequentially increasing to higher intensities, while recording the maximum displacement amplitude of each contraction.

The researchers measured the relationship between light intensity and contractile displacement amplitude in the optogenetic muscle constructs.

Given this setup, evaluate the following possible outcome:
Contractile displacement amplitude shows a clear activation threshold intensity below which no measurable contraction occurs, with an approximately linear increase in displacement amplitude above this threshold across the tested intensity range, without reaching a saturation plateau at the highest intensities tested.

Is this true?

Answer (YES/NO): NO